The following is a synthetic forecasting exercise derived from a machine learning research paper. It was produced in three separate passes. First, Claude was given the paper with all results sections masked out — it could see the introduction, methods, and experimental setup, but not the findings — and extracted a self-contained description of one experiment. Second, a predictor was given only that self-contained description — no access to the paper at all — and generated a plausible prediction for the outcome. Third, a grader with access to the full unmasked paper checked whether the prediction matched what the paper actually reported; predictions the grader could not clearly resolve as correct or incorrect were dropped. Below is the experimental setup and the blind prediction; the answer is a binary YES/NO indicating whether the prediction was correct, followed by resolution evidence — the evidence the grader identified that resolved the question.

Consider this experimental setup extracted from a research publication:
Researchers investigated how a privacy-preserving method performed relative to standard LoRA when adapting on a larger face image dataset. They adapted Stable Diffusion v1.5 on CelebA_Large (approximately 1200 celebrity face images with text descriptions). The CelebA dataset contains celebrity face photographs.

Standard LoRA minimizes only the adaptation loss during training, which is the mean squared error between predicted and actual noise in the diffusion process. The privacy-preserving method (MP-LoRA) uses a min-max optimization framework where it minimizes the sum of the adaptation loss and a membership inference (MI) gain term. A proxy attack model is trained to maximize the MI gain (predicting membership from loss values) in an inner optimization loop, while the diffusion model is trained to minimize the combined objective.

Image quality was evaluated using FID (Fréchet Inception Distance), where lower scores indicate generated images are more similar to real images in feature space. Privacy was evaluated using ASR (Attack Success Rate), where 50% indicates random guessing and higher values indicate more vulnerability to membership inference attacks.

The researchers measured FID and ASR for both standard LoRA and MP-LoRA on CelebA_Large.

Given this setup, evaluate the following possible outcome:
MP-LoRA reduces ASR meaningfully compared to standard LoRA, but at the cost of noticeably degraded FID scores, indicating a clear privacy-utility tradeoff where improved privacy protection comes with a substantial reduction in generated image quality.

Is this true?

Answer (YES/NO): YES